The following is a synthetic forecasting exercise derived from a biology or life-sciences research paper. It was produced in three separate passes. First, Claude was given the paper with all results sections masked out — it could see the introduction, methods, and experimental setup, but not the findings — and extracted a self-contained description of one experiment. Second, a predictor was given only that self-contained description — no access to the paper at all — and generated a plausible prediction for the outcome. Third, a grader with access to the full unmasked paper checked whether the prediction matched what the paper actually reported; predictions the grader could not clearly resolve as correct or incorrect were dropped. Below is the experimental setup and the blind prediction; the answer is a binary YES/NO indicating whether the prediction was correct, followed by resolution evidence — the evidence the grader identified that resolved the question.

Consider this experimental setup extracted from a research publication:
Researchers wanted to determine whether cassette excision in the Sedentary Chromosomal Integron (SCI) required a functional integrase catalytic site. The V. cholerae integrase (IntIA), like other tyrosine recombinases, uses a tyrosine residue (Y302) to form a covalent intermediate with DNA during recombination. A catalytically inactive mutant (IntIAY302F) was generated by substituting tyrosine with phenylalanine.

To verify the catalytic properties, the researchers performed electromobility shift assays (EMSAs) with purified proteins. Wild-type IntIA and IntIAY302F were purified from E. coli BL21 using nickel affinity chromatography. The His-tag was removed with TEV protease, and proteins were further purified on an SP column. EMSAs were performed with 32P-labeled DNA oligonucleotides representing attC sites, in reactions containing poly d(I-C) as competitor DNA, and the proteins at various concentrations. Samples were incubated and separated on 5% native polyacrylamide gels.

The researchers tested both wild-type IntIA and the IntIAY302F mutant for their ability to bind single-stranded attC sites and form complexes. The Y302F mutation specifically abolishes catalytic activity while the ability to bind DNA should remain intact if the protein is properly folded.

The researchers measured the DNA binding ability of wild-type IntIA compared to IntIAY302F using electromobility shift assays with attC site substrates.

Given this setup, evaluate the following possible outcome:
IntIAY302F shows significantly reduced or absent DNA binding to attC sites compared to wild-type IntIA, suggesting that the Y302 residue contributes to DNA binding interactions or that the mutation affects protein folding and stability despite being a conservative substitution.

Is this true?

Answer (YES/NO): NO